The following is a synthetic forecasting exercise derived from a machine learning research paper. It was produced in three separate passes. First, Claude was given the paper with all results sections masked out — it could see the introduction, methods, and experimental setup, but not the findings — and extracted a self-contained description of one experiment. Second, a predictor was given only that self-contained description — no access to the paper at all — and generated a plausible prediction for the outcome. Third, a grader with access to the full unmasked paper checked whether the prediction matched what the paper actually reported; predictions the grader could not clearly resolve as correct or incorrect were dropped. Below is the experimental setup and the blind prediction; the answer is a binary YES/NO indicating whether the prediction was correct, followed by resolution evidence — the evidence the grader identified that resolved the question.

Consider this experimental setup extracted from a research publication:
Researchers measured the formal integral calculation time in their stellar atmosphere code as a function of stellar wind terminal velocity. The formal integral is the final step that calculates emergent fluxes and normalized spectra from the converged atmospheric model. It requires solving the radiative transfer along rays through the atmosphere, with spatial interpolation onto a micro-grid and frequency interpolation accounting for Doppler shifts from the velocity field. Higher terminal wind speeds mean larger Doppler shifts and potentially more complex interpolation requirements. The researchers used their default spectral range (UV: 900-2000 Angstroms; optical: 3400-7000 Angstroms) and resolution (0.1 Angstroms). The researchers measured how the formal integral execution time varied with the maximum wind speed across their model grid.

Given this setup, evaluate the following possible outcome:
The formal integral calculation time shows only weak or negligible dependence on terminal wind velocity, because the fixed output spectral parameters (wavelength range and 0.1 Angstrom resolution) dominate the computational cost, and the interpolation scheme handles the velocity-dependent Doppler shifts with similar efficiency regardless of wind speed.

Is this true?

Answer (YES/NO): NO